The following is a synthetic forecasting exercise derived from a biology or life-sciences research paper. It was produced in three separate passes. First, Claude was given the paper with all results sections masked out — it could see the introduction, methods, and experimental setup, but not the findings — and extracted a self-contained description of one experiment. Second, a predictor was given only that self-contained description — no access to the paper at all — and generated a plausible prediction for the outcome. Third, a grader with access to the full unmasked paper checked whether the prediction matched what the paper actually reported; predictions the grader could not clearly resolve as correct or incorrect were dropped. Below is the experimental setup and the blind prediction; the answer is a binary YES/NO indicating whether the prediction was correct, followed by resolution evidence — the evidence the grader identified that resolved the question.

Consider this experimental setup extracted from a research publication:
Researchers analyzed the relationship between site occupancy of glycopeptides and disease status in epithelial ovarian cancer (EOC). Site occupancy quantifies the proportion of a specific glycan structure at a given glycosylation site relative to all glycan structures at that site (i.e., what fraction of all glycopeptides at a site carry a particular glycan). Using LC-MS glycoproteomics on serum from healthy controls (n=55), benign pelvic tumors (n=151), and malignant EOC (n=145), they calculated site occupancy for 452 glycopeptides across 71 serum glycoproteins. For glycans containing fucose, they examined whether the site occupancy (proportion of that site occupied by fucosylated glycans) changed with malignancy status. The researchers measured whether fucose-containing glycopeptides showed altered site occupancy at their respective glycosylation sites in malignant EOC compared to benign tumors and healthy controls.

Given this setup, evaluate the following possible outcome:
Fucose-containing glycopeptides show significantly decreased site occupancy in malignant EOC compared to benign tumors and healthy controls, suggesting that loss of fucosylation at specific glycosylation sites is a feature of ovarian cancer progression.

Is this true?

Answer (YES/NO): NO